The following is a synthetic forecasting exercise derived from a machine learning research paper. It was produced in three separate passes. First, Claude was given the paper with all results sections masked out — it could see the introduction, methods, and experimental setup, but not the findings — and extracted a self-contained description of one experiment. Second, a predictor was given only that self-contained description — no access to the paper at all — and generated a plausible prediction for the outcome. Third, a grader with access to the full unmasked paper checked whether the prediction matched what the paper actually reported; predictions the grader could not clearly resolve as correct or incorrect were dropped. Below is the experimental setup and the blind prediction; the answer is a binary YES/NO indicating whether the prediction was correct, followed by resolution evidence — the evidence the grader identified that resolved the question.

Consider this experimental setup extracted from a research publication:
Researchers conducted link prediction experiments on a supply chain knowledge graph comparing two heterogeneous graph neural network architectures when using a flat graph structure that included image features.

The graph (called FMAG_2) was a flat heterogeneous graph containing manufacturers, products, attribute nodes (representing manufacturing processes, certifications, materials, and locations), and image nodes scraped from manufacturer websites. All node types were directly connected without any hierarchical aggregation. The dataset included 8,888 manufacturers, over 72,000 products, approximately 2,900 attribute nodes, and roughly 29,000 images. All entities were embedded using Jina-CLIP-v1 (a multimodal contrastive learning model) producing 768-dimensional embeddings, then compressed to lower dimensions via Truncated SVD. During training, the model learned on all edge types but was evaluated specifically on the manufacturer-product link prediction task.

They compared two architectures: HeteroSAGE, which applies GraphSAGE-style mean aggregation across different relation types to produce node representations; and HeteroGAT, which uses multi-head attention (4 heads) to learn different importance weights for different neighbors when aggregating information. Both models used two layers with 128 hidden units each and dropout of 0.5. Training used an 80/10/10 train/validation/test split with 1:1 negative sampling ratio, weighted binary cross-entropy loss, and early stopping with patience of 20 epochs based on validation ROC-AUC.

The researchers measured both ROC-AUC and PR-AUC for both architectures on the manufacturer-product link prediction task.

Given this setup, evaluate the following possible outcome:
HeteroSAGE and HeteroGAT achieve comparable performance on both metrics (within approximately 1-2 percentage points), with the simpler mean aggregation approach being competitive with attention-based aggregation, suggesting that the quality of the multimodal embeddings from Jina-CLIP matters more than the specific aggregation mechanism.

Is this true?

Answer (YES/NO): NO